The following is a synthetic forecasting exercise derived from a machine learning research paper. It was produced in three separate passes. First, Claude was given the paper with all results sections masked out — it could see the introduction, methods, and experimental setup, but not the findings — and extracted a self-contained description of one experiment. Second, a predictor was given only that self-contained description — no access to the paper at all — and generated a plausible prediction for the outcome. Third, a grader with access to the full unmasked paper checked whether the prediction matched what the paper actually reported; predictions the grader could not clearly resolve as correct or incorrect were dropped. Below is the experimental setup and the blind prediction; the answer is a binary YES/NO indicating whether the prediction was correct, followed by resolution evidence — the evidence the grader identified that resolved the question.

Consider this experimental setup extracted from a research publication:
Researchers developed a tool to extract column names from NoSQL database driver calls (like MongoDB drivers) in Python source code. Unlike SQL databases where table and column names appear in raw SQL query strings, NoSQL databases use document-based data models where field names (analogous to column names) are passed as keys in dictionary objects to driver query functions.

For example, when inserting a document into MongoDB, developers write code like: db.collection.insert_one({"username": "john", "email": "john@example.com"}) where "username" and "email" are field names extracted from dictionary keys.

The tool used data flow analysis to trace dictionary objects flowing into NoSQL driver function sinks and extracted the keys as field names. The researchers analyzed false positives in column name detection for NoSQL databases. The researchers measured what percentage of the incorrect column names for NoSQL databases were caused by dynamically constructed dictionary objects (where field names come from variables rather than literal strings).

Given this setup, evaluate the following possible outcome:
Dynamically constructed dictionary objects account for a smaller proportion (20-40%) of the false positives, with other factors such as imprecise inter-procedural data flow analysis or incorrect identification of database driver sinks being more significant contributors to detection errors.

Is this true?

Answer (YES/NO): YES